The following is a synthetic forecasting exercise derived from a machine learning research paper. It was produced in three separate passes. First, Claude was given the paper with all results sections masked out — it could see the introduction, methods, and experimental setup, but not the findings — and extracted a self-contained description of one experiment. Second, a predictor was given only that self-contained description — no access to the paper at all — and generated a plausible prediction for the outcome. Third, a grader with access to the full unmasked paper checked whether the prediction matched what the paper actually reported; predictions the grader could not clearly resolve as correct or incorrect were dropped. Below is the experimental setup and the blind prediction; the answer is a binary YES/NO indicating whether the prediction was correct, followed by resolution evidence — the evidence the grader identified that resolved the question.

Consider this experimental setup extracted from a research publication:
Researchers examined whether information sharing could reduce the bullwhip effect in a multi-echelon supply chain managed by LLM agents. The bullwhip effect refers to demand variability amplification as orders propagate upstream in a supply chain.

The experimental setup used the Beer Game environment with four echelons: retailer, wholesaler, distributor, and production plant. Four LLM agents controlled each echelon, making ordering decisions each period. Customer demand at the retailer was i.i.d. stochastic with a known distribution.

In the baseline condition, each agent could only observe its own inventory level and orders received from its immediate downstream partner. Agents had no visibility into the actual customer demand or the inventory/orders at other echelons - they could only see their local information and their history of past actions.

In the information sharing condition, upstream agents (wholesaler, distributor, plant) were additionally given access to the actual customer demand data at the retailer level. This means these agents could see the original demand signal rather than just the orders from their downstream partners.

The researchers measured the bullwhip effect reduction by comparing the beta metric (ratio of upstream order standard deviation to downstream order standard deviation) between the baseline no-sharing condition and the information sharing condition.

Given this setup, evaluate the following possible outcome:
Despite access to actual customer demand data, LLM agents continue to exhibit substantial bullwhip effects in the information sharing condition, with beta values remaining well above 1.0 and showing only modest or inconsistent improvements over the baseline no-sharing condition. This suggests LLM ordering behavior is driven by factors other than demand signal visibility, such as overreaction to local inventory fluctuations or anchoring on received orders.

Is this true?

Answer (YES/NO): NO